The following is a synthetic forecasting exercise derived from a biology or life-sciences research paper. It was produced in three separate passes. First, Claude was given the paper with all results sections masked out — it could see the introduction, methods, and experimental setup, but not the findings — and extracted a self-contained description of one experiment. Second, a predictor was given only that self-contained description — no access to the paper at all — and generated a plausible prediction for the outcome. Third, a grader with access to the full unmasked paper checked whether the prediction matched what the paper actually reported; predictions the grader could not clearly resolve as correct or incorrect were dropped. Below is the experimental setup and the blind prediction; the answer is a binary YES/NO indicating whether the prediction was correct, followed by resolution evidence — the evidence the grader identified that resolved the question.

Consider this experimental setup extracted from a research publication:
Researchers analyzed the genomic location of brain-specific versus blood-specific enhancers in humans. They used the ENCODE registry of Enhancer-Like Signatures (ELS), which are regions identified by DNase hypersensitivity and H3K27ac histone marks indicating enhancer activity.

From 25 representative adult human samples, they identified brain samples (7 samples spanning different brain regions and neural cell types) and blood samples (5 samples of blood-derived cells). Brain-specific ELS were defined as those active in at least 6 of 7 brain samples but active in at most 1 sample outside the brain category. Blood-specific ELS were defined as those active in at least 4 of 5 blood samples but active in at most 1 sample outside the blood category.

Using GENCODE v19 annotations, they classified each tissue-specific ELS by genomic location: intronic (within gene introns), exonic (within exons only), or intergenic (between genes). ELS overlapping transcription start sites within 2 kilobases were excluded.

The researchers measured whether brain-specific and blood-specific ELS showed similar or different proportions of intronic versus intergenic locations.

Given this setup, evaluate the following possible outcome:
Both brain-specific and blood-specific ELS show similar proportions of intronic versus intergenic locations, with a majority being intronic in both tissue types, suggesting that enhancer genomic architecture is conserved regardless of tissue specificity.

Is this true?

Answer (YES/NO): NO